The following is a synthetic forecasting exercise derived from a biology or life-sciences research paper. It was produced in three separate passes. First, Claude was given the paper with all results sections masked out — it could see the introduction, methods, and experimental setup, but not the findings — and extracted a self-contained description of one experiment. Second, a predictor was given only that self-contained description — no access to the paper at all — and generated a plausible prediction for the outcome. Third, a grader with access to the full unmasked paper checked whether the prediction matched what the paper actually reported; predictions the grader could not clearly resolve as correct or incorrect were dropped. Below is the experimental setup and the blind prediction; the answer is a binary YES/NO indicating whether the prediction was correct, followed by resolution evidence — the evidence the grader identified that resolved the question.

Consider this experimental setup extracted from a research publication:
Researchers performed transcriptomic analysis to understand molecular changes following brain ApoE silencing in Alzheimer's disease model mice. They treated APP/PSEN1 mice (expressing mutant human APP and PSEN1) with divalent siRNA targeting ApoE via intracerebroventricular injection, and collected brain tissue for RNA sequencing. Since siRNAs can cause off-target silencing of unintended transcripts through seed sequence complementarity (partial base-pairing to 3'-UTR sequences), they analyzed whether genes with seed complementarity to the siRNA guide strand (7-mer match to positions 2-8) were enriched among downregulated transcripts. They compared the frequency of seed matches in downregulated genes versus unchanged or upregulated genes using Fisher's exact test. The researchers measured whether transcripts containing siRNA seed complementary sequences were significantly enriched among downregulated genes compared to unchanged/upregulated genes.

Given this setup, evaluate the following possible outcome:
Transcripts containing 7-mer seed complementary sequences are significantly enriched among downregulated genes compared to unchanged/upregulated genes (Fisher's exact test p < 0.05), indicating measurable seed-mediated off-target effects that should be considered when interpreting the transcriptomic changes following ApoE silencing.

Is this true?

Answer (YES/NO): NO